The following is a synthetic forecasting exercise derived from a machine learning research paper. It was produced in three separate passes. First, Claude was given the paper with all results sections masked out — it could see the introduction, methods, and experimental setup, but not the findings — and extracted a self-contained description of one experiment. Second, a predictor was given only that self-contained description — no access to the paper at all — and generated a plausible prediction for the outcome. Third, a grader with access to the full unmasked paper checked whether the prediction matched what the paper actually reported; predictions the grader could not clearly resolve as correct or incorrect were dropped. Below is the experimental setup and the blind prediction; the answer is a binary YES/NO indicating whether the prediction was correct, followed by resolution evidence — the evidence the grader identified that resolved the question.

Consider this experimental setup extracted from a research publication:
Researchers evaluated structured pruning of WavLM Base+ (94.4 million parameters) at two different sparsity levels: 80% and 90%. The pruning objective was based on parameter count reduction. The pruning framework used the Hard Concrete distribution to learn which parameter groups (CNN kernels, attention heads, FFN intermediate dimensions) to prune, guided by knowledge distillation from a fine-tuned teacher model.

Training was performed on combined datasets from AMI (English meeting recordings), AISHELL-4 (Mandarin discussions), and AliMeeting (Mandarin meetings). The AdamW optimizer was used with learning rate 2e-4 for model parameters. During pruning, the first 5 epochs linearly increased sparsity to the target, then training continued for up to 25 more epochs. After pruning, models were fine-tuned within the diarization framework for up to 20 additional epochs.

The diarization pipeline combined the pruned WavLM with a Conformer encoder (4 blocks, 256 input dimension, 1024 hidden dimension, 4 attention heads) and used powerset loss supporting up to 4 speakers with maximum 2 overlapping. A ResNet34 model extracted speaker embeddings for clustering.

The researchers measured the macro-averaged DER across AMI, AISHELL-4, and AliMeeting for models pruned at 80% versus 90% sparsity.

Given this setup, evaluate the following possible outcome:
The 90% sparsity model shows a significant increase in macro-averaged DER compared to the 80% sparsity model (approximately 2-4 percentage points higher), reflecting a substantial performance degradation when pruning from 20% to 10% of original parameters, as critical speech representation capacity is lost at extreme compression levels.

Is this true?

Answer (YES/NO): NO